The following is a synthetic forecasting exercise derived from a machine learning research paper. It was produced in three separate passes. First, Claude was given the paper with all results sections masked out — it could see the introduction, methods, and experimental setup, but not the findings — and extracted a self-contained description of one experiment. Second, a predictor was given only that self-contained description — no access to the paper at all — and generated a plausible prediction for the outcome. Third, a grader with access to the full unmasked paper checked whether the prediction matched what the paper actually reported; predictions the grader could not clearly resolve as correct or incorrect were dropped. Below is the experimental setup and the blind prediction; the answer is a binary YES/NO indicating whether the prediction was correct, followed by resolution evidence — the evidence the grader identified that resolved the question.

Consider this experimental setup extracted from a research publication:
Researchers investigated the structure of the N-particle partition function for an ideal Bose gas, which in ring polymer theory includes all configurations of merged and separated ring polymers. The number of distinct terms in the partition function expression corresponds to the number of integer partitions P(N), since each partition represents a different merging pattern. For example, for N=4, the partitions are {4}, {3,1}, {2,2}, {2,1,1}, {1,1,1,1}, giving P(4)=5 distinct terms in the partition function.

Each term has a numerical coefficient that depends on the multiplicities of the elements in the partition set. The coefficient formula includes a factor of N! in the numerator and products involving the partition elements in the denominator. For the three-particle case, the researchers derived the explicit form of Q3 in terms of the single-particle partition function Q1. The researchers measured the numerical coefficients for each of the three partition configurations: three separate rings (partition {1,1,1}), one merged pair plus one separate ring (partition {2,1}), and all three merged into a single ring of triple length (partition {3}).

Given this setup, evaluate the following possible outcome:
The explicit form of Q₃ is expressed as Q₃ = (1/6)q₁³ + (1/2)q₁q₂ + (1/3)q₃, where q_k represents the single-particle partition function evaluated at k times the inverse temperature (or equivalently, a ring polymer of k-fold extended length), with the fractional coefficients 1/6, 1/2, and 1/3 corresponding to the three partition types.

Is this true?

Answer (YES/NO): NO